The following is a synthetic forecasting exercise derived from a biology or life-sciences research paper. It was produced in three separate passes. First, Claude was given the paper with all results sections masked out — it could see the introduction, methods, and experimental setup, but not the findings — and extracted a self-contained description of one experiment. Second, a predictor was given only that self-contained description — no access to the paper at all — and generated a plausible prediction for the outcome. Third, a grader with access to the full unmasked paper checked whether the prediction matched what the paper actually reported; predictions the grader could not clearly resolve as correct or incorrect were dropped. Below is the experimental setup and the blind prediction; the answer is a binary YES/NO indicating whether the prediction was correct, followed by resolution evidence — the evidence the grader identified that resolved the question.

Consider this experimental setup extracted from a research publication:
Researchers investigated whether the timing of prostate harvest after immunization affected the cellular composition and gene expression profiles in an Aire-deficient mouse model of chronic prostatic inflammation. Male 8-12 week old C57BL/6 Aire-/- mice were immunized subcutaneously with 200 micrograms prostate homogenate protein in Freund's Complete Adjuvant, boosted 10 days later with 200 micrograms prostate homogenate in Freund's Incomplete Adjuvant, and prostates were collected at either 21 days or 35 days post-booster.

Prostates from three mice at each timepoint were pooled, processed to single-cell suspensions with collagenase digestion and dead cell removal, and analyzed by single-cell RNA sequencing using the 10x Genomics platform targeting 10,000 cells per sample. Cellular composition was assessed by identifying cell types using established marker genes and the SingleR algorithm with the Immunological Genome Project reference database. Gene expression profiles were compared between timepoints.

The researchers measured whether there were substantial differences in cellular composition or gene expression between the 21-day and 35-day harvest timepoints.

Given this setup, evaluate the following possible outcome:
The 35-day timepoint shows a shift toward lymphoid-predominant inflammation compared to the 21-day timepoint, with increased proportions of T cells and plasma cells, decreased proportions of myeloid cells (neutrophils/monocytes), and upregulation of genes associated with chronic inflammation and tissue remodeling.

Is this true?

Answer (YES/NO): NO